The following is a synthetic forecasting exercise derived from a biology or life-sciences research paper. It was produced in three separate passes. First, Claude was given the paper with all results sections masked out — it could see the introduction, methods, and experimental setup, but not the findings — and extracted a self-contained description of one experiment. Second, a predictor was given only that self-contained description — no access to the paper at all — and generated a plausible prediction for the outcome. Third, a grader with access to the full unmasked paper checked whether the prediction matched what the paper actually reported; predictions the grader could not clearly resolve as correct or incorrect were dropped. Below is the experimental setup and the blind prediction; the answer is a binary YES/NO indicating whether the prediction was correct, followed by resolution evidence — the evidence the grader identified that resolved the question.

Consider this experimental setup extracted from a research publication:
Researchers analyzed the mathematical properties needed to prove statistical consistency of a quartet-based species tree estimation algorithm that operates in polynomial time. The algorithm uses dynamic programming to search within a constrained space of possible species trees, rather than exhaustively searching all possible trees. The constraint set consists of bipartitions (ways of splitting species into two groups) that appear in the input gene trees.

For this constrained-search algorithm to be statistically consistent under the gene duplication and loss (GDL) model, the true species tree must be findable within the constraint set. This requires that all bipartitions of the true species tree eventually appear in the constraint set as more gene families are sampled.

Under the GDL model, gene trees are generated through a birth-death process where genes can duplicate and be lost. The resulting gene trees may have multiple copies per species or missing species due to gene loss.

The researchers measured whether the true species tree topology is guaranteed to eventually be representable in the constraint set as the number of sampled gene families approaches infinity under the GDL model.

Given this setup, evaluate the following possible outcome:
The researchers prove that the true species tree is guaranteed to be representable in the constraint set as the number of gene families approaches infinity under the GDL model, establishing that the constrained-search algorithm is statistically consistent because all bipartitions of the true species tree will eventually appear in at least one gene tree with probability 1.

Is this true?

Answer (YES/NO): YES